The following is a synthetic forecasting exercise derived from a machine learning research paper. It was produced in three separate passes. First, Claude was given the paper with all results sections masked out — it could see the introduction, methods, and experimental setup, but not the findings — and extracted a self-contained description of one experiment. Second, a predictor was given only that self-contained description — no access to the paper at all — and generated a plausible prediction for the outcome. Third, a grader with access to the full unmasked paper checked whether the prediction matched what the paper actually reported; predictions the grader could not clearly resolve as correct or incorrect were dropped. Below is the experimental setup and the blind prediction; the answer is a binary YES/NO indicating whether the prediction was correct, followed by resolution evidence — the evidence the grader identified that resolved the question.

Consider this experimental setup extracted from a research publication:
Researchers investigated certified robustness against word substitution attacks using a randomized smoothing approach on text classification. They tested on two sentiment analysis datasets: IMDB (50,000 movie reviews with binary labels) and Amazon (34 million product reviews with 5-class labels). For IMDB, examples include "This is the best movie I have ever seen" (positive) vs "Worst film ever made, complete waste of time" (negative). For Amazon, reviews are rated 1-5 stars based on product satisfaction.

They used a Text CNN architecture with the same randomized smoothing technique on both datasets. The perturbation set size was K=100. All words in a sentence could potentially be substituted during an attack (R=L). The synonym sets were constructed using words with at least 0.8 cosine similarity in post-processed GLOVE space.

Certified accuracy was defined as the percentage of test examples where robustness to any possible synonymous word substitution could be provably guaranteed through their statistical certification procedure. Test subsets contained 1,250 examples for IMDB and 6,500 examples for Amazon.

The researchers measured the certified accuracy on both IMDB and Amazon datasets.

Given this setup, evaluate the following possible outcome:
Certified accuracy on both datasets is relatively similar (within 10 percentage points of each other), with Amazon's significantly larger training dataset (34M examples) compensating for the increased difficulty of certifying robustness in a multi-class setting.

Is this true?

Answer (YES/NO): NO